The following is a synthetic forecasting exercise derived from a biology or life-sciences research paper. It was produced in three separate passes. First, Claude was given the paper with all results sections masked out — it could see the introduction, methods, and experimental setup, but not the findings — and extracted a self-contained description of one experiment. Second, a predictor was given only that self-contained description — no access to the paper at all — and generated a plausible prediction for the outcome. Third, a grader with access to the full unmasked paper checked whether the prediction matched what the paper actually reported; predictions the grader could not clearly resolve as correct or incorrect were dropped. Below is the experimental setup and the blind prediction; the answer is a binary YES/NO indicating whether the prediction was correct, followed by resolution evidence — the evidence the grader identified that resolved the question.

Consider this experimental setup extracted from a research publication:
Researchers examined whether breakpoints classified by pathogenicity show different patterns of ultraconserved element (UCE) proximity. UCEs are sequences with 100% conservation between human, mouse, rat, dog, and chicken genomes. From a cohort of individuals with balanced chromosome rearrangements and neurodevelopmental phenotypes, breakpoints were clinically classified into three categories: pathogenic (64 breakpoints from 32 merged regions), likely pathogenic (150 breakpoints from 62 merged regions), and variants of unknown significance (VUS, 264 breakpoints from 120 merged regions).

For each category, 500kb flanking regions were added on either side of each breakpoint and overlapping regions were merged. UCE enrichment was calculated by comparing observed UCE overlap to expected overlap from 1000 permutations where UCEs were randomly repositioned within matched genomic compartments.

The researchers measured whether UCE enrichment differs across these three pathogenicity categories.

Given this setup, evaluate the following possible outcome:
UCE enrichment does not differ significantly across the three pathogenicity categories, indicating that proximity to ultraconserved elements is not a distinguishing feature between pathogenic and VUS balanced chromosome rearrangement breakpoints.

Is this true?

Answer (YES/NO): NO